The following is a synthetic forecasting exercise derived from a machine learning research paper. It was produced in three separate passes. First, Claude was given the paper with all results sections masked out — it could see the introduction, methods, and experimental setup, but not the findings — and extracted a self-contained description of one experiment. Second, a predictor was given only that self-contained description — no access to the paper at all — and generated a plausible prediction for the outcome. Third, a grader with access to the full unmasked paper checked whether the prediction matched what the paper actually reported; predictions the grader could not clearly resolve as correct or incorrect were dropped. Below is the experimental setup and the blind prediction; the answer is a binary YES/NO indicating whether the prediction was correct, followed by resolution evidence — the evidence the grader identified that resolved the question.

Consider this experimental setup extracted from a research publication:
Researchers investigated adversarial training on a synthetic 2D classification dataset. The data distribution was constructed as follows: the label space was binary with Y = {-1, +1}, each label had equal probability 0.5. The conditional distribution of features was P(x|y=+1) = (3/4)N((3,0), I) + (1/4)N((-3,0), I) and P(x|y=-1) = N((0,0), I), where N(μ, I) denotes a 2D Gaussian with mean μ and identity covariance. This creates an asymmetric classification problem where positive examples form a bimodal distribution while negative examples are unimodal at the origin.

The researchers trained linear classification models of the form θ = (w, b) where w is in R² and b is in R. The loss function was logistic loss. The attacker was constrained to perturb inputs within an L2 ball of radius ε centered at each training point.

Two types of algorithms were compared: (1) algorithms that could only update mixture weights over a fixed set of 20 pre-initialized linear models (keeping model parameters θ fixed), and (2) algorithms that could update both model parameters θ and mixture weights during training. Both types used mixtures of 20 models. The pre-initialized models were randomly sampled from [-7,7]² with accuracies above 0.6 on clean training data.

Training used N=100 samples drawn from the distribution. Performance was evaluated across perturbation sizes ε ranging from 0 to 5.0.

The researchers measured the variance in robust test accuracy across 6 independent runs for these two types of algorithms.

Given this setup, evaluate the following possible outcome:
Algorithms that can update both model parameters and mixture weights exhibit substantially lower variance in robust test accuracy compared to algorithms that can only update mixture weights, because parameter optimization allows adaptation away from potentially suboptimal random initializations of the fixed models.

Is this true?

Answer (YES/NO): YES